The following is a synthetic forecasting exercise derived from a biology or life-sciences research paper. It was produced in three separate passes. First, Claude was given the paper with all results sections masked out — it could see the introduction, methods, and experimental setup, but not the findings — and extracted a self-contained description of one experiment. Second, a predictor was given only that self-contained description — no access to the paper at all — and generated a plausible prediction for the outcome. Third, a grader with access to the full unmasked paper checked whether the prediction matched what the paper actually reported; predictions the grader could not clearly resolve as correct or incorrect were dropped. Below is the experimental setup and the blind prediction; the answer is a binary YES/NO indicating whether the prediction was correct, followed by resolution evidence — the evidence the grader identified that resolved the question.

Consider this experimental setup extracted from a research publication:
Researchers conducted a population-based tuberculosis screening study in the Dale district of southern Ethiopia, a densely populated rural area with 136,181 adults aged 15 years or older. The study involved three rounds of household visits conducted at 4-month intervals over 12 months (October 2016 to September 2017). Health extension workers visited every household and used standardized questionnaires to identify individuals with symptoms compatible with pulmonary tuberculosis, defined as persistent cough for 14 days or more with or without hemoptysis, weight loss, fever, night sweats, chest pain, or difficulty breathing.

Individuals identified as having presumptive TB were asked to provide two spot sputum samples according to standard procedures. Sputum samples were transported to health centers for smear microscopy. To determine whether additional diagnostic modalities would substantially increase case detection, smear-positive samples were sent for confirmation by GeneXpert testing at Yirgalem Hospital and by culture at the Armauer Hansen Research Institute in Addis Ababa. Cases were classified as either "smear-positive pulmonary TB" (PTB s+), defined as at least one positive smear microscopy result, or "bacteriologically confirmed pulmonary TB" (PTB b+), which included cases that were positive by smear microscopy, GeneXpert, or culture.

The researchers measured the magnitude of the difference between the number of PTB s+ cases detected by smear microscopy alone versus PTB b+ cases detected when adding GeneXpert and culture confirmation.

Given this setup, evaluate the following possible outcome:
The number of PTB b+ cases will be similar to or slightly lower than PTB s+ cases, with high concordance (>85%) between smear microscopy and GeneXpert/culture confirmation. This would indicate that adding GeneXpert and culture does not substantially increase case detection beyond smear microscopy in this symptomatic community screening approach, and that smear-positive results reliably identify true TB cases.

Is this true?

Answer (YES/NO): NO